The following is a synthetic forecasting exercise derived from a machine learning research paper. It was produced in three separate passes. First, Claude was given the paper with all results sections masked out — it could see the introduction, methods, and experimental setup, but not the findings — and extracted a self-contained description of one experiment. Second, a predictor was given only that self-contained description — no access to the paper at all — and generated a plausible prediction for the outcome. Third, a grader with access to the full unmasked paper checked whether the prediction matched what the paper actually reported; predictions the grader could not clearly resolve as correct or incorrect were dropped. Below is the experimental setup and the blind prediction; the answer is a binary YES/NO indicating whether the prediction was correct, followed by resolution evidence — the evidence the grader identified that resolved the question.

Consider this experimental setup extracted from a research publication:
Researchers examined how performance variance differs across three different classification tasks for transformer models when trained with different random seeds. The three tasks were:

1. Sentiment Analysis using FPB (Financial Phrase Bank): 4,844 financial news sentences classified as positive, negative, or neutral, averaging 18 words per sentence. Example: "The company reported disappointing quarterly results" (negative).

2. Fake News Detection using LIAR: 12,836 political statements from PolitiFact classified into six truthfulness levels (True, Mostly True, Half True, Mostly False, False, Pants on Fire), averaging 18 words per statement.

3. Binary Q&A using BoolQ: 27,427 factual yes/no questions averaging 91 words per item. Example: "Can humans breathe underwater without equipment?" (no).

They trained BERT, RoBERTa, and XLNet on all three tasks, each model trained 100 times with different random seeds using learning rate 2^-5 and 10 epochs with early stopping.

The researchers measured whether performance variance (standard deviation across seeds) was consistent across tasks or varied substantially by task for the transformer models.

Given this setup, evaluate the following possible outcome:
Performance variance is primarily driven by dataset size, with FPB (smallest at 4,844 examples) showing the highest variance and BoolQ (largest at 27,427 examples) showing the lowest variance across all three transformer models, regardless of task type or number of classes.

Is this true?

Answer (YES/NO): NO